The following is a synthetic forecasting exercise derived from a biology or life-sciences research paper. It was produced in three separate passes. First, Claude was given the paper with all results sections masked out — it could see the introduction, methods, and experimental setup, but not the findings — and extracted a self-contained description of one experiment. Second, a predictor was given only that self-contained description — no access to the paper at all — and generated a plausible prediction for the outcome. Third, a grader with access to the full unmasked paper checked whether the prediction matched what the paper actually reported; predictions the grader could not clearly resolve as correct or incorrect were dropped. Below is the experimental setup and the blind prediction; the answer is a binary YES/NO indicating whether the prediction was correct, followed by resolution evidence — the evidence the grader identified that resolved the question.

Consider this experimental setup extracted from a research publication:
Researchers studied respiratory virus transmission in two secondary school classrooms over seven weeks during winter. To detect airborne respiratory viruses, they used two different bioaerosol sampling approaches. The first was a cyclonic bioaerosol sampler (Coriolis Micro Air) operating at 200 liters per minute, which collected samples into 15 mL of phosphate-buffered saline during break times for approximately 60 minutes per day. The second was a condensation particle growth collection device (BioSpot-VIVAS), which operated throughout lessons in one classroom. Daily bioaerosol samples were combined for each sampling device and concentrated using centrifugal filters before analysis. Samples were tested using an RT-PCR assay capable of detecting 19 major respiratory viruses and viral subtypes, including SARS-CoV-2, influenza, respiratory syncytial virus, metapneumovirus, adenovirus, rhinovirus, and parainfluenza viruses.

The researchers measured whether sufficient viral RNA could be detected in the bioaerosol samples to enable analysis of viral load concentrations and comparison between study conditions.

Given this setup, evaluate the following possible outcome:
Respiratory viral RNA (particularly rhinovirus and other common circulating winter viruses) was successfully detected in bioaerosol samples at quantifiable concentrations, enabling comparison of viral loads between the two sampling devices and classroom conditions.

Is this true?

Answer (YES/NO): NO